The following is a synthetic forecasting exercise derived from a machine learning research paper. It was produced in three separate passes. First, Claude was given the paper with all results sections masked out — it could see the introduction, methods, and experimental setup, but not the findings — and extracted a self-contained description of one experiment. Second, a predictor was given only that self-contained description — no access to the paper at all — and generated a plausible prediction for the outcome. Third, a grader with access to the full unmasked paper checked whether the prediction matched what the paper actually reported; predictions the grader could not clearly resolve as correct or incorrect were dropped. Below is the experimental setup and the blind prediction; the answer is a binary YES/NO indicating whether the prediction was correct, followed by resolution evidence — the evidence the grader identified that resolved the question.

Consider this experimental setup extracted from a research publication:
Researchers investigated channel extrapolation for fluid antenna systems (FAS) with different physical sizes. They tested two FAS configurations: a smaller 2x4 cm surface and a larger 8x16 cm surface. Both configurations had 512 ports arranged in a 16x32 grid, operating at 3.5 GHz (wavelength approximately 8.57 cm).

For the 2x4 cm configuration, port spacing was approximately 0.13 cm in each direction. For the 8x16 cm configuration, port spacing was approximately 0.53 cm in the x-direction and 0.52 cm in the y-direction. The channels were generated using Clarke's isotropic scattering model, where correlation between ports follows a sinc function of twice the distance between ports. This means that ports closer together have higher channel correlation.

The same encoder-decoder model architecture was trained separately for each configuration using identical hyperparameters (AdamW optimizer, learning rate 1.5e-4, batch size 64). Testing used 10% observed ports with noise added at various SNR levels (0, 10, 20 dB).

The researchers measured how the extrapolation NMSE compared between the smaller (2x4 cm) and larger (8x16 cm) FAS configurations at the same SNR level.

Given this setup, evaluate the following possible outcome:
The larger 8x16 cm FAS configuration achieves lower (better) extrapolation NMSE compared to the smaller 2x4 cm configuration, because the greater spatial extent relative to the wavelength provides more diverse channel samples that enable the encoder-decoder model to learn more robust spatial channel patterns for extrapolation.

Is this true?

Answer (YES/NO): NO